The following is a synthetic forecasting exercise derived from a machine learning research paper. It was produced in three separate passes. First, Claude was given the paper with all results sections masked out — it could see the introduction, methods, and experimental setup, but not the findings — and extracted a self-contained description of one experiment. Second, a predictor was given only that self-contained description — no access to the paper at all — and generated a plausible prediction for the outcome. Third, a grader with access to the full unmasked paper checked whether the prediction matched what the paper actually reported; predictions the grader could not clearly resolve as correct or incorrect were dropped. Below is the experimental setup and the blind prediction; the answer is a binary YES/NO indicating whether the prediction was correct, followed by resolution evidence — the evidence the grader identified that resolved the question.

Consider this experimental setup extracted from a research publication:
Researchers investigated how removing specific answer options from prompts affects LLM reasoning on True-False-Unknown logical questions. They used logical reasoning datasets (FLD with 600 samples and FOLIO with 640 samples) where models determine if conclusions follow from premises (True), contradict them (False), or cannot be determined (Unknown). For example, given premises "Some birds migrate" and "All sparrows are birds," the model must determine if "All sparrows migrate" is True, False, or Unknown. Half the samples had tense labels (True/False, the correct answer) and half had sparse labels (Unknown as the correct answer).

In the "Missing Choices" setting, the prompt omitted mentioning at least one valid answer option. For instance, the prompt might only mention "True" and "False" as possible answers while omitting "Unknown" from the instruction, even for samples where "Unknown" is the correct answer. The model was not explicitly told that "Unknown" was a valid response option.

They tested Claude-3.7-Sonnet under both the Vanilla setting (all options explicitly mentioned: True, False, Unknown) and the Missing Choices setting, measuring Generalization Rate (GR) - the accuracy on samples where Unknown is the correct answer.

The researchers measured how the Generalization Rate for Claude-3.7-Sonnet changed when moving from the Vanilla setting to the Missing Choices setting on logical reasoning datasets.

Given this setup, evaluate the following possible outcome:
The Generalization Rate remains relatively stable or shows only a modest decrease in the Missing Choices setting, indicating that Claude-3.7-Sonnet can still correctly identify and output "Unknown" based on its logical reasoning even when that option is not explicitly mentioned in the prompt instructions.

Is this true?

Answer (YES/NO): NO